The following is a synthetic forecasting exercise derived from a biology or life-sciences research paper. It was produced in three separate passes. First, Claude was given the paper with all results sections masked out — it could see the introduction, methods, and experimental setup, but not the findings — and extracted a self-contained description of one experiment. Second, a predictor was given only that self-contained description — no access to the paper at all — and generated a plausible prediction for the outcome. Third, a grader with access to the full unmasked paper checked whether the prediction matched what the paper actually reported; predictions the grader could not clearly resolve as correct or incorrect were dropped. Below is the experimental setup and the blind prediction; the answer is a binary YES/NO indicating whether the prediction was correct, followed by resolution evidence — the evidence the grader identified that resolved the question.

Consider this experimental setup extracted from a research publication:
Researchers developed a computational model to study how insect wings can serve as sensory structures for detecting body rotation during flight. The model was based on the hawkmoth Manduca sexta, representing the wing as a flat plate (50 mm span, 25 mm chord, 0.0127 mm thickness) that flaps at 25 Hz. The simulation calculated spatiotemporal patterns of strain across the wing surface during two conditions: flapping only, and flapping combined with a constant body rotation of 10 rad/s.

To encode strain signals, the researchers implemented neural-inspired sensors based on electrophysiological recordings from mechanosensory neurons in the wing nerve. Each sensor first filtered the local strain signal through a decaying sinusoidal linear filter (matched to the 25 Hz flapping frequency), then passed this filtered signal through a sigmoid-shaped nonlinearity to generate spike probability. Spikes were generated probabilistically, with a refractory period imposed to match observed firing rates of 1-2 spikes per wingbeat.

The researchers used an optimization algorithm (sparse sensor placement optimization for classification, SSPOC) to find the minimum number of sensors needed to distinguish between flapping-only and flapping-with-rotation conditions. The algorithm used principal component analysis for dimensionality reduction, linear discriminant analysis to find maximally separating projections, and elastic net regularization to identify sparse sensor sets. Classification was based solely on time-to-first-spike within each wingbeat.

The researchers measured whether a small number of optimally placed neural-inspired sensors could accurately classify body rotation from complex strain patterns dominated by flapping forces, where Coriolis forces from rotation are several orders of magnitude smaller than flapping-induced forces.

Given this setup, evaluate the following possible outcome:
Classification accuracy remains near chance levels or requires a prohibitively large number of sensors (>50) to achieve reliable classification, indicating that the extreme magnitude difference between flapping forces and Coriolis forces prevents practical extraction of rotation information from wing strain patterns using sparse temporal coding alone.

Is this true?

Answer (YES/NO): NO